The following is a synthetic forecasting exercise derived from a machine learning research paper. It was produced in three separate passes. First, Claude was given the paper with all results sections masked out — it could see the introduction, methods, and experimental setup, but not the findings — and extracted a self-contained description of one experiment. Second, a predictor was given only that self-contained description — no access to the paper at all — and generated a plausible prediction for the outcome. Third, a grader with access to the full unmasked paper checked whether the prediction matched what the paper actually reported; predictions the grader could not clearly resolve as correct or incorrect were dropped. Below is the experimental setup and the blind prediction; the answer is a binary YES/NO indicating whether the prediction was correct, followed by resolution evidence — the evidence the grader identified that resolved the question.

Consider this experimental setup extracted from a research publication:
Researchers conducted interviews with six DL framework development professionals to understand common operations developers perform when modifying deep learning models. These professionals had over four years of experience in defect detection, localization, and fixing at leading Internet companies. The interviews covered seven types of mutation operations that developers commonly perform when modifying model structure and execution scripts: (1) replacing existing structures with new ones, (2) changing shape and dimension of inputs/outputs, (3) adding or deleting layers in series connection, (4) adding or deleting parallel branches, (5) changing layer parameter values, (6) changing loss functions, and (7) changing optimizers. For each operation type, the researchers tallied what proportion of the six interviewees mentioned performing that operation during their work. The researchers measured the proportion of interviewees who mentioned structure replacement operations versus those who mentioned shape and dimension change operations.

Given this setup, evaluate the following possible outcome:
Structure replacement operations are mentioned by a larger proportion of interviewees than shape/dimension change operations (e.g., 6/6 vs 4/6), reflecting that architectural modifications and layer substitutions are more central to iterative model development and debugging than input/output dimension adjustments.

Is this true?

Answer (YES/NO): YES